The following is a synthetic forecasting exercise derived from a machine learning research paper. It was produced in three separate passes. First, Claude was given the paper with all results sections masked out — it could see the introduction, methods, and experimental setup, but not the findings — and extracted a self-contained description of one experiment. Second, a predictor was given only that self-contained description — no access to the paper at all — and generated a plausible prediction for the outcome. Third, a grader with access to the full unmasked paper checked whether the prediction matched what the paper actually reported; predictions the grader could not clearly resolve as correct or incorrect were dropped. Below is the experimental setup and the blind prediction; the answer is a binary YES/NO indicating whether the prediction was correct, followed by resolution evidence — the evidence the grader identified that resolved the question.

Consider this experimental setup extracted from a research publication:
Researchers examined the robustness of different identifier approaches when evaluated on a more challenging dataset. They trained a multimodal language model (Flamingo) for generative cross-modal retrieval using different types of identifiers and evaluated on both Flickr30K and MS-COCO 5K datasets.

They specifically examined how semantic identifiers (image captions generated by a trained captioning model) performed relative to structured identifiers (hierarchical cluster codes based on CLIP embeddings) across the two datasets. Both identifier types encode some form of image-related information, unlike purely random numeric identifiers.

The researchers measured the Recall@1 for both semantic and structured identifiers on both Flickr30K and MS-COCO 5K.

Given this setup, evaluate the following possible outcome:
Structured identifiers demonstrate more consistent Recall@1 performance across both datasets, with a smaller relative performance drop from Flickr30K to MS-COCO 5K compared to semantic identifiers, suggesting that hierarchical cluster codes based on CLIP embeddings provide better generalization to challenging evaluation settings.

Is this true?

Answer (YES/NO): NO